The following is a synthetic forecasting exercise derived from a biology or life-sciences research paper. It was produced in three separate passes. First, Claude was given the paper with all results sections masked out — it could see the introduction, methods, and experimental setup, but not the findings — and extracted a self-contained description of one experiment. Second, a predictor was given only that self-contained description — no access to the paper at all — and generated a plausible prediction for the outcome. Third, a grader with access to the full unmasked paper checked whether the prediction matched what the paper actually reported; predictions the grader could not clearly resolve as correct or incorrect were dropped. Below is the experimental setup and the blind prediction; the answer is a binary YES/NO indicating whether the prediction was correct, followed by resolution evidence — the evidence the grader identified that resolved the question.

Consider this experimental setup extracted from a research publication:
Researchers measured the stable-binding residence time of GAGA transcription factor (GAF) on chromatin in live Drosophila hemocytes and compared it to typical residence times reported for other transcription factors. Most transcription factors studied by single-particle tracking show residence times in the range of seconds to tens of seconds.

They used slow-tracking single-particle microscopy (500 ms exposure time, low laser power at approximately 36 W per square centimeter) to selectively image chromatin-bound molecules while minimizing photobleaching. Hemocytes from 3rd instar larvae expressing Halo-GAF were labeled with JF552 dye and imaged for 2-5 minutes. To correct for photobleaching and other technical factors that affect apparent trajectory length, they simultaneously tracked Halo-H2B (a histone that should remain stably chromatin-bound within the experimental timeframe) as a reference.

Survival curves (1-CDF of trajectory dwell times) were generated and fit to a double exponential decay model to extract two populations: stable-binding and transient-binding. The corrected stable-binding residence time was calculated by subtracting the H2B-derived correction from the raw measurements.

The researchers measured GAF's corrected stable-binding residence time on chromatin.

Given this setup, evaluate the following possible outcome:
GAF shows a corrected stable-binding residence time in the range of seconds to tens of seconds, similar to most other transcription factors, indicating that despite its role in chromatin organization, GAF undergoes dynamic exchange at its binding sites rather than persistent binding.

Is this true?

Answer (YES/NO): NO